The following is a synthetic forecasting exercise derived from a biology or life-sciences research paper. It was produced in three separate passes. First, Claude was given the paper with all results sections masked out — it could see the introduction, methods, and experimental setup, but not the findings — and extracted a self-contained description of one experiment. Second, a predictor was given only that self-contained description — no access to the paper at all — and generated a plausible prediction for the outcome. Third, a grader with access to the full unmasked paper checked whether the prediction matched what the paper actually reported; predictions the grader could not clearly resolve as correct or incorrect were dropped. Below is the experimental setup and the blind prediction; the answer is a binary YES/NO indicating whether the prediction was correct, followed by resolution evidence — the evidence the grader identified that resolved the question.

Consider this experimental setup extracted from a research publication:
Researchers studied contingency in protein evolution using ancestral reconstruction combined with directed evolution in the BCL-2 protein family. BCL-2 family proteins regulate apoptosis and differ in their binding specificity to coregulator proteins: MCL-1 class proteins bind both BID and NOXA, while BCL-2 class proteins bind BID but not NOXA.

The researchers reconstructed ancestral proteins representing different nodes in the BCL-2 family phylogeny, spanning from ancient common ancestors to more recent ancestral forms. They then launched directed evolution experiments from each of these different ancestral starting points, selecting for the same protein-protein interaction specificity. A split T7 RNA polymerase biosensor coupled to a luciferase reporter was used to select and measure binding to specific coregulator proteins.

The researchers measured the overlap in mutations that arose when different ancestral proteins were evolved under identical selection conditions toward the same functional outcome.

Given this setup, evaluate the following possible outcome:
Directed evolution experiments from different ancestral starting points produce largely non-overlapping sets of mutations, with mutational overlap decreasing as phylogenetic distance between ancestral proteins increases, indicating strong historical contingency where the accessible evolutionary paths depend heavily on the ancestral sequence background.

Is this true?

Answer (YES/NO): YES